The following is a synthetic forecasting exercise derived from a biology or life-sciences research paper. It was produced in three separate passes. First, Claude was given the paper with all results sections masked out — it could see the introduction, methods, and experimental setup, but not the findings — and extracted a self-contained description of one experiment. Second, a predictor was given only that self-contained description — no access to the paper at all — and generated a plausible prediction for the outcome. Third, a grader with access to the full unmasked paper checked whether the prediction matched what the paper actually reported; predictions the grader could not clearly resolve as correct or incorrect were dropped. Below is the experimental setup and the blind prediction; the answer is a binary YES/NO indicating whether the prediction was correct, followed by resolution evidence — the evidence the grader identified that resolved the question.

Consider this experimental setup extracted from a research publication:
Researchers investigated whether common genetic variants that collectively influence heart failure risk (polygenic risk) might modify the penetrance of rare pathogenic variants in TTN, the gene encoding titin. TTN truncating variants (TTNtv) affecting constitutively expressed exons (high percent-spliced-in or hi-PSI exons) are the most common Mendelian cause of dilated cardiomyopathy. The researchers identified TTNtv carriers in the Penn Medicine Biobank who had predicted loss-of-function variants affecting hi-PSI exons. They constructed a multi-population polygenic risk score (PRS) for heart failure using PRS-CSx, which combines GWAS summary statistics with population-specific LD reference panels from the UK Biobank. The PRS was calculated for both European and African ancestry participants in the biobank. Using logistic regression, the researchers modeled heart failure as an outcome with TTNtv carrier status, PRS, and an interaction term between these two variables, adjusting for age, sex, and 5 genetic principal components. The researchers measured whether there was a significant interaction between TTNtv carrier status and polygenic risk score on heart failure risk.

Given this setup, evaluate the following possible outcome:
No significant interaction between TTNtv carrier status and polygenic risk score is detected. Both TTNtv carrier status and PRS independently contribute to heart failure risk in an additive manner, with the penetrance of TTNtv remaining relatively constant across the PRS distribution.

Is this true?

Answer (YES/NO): NO